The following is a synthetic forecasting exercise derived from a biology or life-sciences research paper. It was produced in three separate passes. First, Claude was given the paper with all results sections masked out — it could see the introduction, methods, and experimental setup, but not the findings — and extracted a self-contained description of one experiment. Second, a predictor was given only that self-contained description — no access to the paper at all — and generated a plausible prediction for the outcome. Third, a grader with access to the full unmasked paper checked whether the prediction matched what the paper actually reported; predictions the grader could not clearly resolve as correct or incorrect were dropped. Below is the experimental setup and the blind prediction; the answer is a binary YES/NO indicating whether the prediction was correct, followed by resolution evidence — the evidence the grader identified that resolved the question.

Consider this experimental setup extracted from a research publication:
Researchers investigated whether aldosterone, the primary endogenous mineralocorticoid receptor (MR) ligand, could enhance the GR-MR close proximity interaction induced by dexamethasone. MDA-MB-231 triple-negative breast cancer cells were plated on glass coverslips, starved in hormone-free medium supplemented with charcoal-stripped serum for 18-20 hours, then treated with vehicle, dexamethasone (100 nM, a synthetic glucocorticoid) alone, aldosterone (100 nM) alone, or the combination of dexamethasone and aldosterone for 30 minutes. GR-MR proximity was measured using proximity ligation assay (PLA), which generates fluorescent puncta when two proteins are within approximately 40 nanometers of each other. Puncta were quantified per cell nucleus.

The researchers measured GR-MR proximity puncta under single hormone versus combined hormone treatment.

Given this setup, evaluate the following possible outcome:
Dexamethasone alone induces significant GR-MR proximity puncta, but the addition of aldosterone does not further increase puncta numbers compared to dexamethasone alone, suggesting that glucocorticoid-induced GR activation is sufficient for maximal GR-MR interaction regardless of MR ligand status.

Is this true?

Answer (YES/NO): NO